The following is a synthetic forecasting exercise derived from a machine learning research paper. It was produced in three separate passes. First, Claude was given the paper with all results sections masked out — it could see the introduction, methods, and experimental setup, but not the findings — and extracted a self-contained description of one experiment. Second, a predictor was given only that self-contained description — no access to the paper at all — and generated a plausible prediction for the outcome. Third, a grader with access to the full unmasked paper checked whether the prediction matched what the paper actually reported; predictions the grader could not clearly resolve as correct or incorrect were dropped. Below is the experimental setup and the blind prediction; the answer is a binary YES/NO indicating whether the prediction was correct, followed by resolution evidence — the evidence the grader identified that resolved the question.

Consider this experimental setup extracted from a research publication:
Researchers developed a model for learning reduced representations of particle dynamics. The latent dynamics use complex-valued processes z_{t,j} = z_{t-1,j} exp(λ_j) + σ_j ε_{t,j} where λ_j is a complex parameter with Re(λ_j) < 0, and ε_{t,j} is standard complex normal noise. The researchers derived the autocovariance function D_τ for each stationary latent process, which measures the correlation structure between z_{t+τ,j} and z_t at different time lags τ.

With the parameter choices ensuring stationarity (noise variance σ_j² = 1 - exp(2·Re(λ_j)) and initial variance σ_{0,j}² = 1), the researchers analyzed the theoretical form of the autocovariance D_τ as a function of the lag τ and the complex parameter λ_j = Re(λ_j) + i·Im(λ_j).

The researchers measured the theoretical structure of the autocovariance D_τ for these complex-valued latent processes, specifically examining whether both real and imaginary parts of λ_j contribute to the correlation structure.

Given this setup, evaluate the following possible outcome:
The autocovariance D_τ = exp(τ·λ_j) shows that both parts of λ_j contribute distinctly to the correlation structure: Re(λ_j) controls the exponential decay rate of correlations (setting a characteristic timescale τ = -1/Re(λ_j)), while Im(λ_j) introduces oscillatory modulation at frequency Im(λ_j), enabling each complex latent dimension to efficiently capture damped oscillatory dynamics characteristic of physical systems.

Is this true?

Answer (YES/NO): YES